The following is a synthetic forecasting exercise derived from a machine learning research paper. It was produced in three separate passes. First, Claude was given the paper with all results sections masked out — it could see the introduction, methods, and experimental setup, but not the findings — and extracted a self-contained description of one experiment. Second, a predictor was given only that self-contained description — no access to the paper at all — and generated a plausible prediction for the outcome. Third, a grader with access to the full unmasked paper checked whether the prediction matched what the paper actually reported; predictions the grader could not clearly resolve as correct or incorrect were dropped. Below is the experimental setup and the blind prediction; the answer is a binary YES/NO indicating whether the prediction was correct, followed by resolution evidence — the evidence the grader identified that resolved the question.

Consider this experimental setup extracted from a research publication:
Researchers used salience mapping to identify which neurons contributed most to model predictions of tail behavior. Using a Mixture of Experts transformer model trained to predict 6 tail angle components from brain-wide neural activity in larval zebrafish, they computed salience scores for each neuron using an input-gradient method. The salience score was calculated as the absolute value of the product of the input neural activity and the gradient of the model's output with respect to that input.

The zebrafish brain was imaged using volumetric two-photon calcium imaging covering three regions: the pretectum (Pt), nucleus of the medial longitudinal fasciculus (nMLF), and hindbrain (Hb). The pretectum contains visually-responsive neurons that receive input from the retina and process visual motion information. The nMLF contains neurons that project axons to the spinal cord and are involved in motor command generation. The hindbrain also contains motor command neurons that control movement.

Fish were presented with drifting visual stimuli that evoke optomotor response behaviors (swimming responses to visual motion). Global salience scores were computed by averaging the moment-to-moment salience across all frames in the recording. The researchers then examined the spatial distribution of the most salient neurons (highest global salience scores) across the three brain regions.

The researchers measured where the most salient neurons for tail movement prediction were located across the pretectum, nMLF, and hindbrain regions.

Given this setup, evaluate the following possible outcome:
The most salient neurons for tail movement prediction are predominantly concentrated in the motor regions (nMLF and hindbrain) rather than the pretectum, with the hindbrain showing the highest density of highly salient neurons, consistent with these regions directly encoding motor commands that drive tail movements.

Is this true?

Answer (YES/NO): NO